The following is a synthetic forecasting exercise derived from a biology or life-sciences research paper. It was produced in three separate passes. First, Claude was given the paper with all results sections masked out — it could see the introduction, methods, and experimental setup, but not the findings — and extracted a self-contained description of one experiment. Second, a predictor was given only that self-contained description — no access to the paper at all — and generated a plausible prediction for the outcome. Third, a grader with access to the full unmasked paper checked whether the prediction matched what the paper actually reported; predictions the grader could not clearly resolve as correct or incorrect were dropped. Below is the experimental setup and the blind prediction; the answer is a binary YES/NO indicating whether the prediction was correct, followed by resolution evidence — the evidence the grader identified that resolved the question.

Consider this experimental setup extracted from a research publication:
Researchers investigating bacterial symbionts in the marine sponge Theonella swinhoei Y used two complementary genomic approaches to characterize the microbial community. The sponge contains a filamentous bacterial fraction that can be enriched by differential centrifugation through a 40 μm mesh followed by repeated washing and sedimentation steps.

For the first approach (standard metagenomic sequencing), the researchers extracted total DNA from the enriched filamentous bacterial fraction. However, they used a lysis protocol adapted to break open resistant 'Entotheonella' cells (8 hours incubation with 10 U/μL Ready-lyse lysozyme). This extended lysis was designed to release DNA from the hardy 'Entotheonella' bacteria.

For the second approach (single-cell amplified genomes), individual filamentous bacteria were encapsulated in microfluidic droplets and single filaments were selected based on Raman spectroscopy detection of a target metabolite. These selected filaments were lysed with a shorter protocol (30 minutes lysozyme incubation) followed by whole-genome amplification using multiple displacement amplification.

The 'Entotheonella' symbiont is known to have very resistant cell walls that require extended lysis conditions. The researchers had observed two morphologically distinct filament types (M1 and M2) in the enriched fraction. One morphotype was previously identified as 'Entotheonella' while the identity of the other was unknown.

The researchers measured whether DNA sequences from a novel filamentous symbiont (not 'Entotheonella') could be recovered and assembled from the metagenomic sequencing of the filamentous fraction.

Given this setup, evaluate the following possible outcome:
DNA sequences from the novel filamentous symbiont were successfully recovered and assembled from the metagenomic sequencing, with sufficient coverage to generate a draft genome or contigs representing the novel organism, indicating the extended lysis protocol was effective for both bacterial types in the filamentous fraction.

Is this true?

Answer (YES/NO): NO